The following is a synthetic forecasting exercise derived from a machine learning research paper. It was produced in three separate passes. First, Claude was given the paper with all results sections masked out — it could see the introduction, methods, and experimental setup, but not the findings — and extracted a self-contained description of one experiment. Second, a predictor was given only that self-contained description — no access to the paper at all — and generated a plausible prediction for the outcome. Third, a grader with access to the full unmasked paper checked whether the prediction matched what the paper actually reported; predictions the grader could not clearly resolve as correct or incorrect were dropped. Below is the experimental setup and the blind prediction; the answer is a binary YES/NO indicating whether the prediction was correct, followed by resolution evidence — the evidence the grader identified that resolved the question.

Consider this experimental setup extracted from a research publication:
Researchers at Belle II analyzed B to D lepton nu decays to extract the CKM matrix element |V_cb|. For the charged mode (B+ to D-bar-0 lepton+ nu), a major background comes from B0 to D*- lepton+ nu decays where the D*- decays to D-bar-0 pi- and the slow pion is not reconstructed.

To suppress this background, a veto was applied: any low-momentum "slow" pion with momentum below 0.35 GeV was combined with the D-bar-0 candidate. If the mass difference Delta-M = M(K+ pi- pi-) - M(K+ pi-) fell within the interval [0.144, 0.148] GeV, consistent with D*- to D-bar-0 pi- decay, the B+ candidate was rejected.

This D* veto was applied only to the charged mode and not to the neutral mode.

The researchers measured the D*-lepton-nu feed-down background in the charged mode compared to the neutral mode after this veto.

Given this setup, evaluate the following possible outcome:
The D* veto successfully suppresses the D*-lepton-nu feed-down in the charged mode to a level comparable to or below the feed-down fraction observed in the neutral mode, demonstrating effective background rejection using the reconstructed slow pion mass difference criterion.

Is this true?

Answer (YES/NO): NO